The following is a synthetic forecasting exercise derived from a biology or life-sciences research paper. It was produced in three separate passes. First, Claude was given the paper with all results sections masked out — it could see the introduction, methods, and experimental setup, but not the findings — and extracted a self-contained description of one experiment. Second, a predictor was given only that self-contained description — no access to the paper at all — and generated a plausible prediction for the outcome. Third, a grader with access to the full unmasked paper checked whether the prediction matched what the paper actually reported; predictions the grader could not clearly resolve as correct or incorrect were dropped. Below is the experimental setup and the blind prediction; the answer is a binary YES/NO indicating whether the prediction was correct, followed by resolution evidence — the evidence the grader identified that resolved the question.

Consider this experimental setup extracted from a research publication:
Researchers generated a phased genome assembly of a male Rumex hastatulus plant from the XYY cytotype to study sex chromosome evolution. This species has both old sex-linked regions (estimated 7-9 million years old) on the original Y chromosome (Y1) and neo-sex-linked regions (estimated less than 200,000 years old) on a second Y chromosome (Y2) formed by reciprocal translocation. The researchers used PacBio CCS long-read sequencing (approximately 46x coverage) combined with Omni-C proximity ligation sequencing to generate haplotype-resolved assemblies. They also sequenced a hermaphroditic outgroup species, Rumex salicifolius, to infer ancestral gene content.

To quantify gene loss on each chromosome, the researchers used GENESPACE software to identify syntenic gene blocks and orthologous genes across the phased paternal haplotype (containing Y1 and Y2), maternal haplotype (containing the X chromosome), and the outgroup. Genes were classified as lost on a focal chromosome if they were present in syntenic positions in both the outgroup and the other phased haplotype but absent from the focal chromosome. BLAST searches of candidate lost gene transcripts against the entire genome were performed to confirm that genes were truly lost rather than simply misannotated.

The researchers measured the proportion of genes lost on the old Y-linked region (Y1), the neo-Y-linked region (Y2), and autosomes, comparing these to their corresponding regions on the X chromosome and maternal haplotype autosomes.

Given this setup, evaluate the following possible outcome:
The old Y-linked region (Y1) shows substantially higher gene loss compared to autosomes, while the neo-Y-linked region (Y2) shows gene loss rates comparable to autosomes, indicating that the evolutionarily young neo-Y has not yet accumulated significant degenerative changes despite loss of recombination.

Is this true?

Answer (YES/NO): YES